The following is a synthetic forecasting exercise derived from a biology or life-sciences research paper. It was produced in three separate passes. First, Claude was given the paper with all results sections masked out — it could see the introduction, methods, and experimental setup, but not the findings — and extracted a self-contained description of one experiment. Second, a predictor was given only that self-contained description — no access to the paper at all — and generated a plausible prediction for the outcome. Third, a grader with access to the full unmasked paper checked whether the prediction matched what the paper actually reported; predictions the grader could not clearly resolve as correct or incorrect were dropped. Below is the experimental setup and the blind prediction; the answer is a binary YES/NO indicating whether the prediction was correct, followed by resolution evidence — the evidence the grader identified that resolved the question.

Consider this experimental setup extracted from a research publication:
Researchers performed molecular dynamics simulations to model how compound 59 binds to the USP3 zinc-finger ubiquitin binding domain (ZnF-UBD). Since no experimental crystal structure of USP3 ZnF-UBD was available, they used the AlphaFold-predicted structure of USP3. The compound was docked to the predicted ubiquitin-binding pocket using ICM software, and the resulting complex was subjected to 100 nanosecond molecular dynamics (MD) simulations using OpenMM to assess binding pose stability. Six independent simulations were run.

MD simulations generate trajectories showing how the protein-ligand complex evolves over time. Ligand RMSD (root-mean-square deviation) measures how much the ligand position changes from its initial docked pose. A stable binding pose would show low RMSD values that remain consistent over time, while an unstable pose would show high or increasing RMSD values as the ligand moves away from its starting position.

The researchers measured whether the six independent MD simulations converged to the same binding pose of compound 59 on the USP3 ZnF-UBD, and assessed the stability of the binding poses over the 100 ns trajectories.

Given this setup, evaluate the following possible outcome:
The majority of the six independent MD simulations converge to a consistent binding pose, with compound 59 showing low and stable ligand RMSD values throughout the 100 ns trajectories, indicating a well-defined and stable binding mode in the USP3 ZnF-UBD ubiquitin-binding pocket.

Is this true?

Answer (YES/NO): NO